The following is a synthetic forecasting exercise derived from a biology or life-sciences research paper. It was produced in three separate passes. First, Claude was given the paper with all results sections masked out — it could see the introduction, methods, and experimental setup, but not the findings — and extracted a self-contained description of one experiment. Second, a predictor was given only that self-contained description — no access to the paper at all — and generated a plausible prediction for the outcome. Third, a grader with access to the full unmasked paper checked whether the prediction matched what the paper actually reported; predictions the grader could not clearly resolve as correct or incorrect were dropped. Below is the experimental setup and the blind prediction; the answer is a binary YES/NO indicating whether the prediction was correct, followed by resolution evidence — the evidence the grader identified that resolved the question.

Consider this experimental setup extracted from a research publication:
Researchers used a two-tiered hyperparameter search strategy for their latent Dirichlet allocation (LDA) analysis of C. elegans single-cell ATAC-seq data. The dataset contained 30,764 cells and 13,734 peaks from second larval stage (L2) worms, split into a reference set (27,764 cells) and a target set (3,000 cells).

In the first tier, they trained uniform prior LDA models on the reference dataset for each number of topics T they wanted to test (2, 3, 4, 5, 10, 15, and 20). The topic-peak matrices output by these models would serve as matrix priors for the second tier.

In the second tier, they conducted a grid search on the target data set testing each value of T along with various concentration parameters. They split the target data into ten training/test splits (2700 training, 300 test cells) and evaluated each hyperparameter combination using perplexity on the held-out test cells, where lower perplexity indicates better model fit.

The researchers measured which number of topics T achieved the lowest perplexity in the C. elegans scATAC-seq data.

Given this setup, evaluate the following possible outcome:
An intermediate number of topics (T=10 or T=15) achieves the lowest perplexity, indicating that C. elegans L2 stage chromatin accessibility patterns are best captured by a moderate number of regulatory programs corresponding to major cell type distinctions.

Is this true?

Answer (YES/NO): YES